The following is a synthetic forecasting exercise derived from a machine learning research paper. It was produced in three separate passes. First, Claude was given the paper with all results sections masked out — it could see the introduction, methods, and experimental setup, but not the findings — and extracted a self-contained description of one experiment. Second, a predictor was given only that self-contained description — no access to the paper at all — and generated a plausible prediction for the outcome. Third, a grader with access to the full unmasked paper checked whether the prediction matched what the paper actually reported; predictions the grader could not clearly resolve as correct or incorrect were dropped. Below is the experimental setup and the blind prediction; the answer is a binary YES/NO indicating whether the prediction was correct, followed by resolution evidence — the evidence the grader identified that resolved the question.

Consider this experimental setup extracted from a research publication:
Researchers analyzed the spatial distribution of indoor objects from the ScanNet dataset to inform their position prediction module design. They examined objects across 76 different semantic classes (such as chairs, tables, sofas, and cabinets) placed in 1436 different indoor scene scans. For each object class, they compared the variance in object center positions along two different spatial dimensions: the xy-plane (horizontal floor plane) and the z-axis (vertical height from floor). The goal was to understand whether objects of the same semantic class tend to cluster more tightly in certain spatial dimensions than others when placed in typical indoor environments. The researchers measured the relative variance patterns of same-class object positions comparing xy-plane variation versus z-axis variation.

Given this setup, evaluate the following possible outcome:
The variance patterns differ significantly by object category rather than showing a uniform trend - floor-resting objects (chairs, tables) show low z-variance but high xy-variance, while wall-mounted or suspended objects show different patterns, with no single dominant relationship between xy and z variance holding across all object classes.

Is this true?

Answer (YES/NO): NO